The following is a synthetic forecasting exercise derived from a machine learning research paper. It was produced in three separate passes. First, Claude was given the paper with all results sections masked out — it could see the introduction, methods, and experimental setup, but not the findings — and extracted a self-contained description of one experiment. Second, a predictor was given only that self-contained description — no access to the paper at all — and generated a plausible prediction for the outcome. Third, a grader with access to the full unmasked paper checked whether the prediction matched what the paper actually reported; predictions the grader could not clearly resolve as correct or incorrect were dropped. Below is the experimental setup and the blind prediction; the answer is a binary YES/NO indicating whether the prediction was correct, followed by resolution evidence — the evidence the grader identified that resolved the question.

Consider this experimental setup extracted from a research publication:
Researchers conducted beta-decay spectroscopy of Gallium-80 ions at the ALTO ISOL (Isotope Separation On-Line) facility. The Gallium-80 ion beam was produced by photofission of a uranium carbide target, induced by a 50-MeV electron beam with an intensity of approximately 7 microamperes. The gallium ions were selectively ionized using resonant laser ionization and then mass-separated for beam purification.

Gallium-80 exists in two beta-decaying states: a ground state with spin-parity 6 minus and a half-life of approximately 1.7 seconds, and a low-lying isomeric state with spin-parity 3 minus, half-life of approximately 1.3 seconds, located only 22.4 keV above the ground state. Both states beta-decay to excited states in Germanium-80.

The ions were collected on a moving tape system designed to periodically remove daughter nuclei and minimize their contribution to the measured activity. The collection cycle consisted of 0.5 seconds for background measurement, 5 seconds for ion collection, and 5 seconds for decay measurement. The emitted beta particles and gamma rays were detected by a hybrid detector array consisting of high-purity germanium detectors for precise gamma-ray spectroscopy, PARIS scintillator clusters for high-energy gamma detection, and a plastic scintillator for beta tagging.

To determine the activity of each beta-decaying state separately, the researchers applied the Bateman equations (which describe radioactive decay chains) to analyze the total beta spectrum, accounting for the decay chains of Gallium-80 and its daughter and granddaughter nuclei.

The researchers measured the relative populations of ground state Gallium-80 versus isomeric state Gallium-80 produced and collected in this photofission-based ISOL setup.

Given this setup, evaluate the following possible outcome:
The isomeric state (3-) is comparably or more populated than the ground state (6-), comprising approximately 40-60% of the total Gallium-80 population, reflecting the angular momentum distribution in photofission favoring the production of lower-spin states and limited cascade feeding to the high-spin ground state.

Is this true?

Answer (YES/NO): NO